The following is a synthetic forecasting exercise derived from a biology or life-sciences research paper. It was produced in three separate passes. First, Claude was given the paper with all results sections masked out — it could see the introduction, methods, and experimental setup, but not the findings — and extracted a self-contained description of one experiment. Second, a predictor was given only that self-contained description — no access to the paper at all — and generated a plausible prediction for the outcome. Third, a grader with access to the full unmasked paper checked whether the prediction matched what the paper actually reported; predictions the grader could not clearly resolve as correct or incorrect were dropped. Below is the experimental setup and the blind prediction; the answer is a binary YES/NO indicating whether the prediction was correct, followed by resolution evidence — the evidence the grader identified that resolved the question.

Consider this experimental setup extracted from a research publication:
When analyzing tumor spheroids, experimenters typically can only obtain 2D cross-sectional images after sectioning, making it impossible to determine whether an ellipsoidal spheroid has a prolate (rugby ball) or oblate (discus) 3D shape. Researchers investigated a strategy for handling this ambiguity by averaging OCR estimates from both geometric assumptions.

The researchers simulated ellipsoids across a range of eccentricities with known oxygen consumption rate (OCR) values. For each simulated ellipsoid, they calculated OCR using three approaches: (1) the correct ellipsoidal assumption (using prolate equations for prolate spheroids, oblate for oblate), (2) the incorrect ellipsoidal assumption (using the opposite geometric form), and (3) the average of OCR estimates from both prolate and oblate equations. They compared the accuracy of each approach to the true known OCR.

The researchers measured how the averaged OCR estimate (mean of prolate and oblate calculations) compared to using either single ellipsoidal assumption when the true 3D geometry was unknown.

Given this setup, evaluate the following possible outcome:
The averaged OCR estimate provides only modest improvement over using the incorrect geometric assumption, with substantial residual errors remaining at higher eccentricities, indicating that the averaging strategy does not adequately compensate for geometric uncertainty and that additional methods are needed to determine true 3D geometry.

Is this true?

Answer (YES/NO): NO